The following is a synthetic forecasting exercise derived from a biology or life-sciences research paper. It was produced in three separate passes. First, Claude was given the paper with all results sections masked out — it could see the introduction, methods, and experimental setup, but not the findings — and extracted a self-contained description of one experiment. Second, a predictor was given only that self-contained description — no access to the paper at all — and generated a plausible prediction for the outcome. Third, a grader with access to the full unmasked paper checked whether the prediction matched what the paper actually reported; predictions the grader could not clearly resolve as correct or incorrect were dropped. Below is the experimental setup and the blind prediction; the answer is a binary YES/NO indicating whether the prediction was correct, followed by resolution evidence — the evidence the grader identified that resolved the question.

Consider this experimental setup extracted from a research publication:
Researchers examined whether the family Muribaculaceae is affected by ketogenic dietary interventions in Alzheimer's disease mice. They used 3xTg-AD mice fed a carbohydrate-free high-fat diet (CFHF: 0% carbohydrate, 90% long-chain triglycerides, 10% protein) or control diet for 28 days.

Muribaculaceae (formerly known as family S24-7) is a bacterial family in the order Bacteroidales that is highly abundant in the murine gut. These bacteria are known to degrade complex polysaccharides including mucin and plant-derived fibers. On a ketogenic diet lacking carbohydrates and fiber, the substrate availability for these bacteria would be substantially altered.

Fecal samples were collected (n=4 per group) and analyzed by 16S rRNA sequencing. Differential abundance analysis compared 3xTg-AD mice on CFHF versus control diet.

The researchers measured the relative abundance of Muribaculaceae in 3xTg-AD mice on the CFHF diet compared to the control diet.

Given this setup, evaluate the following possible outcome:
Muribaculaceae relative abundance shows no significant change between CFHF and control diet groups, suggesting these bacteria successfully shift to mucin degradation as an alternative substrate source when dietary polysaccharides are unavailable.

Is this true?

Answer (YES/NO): NO